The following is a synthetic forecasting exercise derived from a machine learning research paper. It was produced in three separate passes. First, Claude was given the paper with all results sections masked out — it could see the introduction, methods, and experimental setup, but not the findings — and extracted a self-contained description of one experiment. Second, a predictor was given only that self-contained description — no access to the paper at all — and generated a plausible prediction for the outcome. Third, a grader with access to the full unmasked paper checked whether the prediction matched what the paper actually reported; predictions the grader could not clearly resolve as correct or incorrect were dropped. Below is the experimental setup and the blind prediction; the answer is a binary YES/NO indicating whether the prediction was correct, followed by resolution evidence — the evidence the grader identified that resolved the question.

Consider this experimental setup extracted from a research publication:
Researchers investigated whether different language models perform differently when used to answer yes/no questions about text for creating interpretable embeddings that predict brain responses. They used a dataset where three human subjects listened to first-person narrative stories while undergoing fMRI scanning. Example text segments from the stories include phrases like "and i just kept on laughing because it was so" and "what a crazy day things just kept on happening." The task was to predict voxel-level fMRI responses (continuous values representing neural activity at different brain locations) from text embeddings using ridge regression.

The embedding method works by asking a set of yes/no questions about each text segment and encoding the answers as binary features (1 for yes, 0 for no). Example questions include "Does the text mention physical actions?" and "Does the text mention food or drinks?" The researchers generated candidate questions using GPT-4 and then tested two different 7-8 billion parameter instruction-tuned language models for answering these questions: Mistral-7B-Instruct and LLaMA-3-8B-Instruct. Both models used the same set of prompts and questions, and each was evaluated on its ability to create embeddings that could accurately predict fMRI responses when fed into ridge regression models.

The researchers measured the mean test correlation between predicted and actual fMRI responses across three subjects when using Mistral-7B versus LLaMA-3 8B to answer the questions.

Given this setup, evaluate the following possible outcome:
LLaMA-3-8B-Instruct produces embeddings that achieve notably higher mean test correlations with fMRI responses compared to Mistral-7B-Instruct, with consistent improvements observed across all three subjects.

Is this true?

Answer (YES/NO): NO